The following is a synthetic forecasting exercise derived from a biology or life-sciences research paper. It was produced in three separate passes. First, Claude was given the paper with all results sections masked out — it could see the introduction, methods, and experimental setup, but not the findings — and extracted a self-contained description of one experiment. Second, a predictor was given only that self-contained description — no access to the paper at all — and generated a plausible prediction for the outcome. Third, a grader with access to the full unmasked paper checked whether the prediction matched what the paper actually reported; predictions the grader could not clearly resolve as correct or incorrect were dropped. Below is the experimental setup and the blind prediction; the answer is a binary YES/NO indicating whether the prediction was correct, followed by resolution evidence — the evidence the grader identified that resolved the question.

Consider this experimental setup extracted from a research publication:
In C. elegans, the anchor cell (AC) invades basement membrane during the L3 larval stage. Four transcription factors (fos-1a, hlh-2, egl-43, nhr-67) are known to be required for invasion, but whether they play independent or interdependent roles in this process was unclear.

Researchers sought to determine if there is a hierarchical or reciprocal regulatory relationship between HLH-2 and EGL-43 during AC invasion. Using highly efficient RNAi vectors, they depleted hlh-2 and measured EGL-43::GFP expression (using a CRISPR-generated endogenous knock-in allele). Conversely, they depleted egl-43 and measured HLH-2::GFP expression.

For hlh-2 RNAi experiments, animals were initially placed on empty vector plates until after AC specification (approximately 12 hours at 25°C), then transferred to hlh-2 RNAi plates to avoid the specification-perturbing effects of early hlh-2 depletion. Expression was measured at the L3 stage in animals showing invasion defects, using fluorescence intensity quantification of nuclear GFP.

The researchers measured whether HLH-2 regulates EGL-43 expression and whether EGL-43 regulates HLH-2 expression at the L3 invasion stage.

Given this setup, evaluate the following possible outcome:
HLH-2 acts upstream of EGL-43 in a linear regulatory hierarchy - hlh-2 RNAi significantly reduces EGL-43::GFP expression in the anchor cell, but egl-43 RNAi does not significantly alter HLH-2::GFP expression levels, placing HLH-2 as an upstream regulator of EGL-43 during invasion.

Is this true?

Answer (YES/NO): NO